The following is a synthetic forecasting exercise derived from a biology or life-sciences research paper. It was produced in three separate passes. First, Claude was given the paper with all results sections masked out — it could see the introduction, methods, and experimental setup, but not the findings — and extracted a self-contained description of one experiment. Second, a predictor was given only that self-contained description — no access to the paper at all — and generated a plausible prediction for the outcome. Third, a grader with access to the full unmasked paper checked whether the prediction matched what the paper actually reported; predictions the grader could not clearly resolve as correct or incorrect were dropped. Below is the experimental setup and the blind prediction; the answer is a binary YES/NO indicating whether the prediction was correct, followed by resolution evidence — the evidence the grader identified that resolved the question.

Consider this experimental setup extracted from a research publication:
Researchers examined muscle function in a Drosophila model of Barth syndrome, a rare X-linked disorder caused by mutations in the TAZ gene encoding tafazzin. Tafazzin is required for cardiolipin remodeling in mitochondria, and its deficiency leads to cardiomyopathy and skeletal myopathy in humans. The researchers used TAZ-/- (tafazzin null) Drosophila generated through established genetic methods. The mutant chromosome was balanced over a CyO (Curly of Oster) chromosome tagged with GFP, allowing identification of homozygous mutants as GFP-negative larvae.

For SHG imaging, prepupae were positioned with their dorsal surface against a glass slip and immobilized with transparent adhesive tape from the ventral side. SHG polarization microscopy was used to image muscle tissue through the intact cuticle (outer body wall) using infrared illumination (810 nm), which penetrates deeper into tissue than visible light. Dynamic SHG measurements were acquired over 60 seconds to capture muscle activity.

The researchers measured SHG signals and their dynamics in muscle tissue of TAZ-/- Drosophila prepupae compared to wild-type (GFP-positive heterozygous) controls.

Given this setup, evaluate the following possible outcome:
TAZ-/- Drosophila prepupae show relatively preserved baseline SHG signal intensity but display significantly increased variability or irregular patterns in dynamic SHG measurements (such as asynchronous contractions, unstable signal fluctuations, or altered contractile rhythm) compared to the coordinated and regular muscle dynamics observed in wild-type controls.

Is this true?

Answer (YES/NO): NO